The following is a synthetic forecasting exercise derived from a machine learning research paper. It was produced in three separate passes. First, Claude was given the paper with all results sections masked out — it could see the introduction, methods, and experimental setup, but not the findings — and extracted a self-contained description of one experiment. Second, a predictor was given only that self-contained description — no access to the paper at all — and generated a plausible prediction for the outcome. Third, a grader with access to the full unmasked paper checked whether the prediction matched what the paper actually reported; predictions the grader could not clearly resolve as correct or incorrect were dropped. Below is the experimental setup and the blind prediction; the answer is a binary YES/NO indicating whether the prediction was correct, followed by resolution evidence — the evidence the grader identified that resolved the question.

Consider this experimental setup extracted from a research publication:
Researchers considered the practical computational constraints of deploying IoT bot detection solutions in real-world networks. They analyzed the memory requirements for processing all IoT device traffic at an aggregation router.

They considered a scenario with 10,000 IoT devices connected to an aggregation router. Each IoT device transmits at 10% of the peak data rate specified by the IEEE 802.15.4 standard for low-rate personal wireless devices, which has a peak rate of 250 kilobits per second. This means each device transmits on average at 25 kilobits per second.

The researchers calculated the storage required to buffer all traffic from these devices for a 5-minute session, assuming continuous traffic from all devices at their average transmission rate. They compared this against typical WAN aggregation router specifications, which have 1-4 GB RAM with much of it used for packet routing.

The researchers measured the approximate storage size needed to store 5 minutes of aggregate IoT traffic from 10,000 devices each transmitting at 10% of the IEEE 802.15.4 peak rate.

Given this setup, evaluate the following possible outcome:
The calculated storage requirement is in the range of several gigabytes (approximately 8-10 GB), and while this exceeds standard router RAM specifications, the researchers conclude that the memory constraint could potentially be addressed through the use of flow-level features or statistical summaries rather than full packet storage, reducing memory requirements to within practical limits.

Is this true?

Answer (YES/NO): NO